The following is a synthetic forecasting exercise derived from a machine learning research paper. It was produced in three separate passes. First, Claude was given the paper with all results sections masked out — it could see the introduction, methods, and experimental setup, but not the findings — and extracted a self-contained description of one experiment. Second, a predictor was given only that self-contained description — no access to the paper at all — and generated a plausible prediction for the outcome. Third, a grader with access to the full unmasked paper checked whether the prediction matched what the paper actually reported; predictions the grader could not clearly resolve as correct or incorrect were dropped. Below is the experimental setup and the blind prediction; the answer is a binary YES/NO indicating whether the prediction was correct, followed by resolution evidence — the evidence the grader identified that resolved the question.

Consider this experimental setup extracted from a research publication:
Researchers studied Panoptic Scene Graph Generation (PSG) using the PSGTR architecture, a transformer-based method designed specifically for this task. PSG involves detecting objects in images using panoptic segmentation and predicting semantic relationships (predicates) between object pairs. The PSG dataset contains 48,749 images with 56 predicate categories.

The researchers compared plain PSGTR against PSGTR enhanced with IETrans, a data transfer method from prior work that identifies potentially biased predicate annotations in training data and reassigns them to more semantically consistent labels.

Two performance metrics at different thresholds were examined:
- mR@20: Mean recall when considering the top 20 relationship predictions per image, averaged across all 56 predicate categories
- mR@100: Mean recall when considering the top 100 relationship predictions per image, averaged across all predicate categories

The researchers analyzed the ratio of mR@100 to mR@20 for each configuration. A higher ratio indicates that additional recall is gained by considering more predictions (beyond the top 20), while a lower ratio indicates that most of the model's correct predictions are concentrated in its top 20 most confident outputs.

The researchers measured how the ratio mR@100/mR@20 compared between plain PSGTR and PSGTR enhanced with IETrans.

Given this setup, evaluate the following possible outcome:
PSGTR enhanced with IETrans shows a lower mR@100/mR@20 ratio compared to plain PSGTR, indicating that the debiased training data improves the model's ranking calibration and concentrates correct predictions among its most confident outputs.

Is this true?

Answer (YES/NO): YES